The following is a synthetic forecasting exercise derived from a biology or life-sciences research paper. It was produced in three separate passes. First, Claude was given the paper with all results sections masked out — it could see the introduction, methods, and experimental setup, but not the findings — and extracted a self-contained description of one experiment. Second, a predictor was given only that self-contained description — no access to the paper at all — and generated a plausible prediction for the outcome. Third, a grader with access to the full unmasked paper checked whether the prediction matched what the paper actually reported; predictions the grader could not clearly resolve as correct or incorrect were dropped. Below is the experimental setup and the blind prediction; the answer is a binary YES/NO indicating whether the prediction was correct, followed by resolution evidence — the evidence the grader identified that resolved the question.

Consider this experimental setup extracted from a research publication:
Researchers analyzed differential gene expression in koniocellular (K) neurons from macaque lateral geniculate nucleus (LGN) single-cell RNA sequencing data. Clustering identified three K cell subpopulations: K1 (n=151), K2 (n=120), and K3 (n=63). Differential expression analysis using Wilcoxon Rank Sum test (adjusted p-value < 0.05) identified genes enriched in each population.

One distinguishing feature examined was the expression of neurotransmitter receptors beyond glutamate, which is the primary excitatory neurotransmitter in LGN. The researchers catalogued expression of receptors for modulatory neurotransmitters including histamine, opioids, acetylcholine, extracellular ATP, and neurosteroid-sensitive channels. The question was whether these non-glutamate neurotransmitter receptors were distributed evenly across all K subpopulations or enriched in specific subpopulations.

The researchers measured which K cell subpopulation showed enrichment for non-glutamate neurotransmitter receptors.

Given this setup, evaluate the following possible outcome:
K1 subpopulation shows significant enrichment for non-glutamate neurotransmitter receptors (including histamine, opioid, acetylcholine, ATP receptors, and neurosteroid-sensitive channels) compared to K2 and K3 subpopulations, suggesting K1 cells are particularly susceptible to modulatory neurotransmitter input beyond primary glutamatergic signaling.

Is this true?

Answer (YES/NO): NO